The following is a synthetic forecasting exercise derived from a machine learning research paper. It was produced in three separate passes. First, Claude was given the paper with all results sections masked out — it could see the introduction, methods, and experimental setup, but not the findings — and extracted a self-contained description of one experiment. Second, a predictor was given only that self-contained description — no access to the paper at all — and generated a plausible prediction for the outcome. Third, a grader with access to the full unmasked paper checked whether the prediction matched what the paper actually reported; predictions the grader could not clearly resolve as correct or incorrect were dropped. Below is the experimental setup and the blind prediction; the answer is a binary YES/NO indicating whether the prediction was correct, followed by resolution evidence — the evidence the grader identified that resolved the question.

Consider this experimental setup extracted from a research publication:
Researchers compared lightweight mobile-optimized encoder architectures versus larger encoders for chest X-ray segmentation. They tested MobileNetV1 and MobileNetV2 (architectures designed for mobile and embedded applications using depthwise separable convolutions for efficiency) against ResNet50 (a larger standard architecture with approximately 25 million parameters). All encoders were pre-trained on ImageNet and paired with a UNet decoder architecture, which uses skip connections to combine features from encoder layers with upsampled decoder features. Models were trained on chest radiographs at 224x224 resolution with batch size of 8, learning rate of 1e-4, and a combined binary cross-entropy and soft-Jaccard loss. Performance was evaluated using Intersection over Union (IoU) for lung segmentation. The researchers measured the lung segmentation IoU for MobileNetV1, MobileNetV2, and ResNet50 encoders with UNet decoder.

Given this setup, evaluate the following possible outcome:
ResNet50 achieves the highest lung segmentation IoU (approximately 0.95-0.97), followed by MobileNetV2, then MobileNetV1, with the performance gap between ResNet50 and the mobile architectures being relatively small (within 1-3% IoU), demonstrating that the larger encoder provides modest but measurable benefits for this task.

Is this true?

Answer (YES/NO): NO